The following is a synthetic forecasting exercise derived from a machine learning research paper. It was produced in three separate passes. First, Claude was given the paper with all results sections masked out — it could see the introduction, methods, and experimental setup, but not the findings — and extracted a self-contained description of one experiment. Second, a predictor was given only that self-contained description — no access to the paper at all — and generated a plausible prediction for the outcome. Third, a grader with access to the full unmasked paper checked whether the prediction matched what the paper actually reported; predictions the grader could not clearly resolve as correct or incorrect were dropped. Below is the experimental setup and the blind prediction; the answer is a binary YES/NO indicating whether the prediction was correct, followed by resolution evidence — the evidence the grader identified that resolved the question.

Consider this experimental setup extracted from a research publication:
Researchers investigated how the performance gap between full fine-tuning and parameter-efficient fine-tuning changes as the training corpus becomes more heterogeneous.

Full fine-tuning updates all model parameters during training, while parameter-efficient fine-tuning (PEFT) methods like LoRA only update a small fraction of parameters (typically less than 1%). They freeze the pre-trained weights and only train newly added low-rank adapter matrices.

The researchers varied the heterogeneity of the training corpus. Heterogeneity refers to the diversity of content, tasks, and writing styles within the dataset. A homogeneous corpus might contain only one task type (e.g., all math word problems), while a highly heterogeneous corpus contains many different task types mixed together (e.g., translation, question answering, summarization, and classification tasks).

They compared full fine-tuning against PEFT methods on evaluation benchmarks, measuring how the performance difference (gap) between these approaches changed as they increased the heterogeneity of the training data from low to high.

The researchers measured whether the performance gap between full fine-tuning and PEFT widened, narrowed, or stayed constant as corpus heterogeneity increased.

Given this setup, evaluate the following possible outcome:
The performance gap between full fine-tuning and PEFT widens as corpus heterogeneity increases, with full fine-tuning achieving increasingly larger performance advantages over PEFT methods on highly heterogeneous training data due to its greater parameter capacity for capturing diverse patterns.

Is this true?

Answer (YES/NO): YES